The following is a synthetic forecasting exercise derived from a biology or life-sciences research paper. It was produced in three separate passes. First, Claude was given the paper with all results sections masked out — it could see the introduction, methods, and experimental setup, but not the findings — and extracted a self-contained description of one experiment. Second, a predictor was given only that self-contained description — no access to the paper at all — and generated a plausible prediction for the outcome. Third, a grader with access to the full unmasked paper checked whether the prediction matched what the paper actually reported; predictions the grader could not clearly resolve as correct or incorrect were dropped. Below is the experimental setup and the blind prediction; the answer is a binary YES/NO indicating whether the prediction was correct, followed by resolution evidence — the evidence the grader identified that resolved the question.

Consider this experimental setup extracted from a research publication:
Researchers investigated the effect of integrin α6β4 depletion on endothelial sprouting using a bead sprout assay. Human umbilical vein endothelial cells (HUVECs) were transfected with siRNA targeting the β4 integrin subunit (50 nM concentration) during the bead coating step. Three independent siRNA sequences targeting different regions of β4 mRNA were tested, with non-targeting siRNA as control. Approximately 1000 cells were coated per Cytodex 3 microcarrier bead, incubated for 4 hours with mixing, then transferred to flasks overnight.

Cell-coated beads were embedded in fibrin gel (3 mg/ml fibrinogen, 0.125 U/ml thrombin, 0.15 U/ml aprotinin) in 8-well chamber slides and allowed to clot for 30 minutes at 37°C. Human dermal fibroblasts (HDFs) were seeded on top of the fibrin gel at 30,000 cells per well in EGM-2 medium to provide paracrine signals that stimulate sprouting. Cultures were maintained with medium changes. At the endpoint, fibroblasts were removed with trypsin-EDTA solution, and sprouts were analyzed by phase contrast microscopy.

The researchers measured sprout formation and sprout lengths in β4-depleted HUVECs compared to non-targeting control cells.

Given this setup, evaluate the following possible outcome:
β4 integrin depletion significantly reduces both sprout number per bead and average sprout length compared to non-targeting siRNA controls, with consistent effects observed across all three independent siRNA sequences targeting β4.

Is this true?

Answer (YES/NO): YES